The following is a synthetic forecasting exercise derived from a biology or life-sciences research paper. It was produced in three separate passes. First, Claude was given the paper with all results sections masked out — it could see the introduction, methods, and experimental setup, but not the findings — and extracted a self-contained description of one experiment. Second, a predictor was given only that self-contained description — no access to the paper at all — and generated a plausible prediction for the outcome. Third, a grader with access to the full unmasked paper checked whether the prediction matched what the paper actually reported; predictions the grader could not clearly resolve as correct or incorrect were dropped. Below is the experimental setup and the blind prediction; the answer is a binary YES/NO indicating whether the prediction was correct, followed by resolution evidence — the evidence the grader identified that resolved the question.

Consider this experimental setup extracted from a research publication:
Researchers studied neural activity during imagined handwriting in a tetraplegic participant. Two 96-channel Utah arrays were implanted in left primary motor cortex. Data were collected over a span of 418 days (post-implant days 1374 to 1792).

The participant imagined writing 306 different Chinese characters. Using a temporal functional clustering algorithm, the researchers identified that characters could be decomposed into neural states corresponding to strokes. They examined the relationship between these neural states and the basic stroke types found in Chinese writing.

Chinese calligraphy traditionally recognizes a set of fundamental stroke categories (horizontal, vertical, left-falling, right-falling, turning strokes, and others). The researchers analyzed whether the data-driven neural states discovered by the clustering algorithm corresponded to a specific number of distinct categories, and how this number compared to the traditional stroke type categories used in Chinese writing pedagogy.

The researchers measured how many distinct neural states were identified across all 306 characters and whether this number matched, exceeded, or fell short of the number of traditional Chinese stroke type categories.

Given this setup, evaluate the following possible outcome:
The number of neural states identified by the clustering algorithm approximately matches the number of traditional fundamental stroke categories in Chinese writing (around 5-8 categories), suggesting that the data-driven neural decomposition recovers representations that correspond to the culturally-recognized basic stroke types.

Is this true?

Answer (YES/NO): NO